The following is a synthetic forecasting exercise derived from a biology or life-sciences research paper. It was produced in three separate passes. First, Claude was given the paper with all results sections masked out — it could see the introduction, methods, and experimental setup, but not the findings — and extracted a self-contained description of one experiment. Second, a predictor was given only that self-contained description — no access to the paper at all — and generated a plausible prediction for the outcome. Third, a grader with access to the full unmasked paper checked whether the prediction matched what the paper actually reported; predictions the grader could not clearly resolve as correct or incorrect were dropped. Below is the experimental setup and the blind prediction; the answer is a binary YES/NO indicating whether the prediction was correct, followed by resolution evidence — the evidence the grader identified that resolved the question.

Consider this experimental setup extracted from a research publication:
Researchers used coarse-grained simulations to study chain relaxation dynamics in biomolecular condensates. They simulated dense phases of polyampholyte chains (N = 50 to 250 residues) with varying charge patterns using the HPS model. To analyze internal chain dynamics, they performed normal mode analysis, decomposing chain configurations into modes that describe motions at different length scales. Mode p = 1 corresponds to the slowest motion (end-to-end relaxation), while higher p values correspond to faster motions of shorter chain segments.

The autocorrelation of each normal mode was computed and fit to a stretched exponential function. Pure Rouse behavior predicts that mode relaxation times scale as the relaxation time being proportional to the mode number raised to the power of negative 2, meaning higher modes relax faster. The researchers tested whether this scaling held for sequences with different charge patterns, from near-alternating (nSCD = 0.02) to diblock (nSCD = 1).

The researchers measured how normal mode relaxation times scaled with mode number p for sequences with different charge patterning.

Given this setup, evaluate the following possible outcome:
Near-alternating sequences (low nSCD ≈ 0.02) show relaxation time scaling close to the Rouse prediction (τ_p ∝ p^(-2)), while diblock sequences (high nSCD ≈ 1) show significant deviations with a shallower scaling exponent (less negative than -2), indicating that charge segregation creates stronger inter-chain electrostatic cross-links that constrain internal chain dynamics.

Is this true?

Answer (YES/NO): NO